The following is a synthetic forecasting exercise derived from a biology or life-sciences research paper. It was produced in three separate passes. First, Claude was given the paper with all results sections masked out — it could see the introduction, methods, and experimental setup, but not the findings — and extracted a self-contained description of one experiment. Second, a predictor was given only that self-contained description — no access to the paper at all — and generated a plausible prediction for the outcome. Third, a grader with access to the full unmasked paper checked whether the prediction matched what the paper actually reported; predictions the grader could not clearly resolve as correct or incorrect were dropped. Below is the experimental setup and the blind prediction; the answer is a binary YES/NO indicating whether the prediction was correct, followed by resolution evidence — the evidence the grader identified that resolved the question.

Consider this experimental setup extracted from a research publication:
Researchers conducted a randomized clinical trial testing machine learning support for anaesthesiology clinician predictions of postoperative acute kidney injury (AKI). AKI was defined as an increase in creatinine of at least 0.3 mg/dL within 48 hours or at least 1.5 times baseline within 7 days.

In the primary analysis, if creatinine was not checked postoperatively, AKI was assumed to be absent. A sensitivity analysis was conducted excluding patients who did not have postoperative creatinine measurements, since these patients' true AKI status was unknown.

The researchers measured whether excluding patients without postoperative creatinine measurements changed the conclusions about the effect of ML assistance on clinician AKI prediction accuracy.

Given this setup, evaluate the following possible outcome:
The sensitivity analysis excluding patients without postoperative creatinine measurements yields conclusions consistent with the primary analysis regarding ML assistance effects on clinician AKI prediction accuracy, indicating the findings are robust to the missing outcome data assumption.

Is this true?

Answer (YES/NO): YES